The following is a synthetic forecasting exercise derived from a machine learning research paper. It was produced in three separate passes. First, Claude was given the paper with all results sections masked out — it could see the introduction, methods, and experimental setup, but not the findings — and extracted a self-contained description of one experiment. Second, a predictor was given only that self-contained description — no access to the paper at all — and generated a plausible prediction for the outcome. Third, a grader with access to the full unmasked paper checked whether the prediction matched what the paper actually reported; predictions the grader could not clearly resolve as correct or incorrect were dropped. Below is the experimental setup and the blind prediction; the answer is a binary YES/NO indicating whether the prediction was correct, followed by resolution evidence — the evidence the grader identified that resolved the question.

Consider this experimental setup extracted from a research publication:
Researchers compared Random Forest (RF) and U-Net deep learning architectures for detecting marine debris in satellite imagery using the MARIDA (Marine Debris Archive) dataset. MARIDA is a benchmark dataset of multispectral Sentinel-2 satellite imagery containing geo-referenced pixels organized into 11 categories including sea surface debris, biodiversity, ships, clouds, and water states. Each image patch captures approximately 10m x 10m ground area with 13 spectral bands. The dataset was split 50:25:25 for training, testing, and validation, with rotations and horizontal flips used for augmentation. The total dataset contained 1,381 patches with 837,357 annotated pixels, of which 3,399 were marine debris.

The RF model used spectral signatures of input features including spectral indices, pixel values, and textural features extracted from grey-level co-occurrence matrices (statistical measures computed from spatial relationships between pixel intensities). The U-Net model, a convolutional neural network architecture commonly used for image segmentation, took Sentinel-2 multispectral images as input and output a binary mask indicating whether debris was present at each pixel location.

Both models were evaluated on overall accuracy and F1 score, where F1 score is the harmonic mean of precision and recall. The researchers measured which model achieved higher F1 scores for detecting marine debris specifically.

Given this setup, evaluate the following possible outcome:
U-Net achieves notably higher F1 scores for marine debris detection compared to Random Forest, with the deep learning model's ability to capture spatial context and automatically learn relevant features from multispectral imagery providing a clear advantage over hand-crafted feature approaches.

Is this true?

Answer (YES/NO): NO